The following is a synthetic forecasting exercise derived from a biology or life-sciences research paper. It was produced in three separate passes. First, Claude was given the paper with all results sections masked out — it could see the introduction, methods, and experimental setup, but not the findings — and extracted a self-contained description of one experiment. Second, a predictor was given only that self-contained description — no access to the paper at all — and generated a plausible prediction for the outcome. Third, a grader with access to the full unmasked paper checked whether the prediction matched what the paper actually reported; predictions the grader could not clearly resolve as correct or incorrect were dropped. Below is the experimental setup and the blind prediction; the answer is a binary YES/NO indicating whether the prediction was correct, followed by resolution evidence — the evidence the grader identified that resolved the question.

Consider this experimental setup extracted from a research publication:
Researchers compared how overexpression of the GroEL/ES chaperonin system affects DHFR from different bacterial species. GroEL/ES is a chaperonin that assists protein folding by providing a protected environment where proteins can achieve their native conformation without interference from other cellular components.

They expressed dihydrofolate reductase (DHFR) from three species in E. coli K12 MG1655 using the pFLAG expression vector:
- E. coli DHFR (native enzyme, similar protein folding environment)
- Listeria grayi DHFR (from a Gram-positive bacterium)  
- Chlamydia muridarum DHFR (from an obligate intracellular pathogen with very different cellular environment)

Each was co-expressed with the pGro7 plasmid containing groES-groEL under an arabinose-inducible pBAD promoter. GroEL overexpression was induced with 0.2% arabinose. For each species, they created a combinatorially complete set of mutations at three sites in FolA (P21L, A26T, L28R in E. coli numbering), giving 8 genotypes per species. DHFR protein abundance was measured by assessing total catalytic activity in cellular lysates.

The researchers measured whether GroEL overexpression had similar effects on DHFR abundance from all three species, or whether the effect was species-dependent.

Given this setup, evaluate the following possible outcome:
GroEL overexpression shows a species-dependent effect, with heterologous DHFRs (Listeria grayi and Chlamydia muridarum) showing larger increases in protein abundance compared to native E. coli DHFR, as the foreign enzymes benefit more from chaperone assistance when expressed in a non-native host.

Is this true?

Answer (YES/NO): NO